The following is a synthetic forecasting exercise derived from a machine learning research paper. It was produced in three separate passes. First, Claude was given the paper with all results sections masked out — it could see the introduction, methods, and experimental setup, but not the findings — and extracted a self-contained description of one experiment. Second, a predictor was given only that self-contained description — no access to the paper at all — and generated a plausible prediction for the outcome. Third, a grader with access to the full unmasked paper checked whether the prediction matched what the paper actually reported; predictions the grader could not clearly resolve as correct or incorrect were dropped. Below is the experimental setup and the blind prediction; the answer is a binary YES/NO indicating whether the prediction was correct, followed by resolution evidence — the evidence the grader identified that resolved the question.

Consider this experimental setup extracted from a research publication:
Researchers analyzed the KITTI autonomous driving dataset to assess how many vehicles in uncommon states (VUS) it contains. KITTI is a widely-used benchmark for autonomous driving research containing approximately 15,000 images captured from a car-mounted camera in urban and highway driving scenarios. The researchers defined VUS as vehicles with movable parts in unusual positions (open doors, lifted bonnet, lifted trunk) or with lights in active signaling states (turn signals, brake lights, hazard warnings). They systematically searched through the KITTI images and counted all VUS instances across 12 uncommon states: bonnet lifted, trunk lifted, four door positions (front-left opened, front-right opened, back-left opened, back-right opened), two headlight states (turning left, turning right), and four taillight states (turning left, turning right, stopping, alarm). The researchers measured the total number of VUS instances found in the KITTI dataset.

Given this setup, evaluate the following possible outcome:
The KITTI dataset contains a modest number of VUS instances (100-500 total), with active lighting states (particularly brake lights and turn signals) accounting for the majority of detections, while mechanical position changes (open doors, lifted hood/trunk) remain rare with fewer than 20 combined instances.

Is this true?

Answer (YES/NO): NO